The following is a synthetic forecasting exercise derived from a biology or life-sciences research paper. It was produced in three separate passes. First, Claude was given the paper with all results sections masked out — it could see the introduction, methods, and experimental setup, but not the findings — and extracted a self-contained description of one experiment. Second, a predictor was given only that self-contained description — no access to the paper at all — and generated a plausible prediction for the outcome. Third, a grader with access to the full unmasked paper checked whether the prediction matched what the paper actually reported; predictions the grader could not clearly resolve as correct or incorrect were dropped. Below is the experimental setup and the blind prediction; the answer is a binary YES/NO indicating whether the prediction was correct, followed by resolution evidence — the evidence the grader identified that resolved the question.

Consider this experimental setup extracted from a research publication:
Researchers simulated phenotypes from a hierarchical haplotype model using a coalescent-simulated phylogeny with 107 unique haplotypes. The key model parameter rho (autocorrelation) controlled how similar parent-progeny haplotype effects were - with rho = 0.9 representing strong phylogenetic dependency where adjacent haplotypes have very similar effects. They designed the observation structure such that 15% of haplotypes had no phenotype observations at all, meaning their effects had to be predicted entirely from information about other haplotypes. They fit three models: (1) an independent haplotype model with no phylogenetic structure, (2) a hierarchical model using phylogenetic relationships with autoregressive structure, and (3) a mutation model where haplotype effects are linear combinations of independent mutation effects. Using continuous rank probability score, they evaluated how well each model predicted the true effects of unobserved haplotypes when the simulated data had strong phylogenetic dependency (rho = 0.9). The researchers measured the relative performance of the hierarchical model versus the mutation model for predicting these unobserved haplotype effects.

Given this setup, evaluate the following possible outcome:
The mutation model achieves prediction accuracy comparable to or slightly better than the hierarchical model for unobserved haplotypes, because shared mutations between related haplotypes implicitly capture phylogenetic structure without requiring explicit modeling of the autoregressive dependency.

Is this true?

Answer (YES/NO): YES